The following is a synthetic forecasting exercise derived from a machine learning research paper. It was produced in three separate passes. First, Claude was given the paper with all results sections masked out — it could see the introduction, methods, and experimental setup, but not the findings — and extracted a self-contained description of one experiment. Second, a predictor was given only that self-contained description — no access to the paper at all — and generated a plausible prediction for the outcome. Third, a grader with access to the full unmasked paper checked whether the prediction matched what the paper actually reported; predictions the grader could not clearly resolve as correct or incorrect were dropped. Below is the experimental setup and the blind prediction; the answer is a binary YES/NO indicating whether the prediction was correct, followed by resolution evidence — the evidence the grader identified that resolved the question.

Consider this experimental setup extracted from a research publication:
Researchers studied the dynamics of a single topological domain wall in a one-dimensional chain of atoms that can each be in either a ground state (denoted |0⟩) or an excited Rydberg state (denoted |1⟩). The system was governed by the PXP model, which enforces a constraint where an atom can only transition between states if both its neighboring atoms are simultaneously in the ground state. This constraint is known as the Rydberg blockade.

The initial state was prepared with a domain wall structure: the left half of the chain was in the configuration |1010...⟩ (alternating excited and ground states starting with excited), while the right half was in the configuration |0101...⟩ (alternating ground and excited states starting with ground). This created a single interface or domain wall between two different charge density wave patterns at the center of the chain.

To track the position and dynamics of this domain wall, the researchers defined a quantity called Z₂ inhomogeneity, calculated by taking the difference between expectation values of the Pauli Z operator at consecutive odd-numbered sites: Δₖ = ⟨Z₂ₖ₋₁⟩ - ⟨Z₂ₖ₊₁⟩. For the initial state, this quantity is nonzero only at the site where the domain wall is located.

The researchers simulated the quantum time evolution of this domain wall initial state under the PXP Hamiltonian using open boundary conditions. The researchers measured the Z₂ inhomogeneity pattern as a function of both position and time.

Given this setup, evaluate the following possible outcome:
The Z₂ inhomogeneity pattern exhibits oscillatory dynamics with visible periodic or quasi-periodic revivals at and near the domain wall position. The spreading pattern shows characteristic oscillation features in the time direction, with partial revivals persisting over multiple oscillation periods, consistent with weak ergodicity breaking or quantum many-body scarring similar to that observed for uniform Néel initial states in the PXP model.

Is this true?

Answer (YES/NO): YES